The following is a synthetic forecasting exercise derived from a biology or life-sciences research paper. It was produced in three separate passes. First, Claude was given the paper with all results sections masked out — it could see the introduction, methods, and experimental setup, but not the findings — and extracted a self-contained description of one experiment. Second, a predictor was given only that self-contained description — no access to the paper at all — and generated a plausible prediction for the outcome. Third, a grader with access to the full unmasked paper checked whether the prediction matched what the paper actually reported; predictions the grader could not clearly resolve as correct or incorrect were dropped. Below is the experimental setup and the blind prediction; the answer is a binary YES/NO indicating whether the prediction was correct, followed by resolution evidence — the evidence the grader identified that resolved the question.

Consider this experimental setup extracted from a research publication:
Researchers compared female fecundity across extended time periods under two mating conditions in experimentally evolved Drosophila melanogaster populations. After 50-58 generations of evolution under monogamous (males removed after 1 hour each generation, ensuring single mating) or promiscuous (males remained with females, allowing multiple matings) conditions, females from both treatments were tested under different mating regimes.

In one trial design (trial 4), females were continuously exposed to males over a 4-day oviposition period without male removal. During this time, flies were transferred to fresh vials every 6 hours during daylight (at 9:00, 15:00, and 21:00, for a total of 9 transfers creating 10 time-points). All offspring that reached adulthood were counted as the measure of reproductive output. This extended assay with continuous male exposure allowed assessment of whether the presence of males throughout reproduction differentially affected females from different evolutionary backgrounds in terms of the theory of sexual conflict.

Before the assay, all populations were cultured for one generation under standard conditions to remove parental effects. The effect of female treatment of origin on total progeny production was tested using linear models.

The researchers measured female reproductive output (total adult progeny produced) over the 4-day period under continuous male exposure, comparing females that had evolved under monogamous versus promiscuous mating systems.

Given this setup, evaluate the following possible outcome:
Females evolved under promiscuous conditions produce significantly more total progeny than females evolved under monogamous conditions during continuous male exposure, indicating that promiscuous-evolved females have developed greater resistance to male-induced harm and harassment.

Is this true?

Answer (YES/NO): NO